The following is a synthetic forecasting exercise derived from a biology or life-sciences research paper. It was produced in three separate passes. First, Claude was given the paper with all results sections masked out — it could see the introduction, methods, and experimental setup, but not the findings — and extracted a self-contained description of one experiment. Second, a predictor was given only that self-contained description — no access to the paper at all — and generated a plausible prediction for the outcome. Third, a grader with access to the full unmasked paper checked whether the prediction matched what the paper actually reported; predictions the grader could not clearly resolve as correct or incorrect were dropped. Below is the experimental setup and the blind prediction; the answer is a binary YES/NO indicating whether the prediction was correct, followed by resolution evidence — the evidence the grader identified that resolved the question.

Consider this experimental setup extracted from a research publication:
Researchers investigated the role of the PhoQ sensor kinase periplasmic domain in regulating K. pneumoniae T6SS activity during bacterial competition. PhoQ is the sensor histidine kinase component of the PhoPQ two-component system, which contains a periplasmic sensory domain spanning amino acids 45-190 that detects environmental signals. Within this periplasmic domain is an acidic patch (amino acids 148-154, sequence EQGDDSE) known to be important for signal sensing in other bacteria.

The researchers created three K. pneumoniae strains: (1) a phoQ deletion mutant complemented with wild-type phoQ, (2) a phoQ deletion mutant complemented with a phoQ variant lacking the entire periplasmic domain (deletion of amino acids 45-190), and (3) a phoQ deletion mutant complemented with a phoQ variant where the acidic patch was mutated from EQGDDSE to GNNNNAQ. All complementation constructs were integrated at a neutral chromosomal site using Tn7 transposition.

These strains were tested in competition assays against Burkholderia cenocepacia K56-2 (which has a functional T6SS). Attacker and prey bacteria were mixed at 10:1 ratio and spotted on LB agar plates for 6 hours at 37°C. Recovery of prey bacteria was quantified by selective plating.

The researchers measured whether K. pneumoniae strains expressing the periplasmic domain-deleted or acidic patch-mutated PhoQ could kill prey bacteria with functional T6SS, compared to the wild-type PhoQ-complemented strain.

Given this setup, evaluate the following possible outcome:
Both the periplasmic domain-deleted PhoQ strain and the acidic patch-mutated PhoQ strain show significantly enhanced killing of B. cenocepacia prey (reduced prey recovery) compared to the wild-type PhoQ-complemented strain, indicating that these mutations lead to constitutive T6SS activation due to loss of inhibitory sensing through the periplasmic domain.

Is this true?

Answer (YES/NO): NO